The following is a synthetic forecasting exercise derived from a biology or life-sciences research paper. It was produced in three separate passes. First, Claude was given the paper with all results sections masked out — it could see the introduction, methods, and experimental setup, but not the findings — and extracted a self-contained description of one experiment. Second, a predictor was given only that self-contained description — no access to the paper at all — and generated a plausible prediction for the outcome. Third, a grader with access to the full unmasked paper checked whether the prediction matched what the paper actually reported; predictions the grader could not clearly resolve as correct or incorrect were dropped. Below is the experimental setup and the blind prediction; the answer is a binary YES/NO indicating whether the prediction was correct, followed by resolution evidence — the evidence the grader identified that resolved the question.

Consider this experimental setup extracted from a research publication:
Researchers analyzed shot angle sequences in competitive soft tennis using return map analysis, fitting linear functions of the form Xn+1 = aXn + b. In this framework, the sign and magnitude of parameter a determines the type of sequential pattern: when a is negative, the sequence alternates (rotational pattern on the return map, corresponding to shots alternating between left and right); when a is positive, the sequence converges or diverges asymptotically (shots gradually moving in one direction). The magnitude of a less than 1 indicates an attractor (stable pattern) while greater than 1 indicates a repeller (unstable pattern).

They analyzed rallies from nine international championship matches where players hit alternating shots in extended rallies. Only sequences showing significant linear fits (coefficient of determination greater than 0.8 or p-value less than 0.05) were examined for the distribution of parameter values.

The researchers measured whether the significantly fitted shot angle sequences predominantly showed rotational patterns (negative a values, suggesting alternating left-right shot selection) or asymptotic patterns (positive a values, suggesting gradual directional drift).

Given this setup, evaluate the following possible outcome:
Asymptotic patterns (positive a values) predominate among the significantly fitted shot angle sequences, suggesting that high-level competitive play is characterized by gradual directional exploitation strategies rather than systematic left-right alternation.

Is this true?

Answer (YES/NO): NO